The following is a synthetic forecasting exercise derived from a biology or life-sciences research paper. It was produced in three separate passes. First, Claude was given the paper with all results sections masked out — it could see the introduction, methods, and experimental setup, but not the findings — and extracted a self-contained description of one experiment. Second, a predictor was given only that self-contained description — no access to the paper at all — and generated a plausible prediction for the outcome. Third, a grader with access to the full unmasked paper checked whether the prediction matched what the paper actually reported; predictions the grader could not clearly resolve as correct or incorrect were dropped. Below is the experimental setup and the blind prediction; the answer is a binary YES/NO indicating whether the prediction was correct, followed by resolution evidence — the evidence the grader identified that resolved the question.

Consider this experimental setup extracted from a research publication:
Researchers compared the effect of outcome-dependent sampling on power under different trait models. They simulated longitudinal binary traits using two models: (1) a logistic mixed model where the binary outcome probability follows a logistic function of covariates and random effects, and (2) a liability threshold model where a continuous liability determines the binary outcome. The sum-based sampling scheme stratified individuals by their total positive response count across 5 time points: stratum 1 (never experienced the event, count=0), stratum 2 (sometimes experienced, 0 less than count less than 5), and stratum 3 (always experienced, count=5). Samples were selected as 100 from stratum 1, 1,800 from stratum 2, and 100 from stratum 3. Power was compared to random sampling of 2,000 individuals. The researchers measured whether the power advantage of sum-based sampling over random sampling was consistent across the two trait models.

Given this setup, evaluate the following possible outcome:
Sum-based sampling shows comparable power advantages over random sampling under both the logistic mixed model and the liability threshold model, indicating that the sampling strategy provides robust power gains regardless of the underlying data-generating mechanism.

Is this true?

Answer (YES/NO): NO